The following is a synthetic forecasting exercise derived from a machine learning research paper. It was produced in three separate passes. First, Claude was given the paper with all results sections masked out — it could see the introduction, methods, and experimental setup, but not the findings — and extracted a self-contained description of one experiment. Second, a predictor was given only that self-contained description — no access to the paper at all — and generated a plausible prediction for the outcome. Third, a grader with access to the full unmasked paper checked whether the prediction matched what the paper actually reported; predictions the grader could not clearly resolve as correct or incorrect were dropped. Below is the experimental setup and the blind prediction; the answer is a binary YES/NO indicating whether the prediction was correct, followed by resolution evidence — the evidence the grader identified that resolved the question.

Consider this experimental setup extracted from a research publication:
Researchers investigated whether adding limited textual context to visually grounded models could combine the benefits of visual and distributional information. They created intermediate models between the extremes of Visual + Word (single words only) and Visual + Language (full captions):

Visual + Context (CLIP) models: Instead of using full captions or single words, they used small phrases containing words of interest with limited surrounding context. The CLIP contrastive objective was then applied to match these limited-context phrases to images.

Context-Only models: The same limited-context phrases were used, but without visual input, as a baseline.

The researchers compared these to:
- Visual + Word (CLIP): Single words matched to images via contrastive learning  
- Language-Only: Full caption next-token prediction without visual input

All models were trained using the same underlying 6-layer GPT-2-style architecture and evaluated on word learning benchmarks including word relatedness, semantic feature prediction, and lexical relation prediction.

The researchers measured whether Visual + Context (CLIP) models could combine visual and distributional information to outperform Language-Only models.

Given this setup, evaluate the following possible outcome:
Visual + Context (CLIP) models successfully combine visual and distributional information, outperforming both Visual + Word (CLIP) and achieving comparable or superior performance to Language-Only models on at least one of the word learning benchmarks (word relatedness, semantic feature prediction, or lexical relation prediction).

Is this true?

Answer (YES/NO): NO